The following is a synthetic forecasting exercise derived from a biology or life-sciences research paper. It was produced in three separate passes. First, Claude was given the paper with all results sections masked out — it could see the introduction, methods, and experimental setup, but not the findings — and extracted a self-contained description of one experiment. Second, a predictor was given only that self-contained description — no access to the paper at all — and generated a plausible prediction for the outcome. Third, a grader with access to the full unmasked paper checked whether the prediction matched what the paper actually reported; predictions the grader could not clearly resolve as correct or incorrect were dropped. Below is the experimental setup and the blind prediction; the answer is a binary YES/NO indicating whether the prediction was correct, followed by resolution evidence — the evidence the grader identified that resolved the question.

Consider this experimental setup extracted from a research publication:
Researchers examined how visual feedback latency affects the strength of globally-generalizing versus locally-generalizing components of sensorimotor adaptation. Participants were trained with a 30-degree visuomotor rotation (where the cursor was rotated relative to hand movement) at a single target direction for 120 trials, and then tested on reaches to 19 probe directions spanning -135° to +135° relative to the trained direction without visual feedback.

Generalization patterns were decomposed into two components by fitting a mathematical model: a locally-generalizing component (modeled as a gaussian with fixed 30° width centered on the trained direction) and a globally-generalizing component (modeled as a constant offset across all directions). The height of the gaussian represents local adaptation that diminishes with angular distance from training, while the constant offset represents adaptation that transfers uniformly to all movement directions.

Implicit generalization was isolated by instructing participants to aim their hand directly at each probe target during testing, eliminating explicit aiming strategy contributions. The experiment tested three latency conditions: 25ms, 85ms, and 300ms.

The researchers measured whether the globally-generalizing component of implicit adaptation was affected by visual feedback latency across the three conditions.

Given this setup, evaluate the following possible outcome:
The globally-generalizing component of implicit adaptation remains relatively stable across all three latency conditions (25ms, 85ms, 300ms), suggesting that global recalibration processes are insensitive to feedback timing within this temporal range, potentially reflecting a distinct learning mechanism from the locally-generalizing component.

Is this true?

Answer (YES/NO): YES